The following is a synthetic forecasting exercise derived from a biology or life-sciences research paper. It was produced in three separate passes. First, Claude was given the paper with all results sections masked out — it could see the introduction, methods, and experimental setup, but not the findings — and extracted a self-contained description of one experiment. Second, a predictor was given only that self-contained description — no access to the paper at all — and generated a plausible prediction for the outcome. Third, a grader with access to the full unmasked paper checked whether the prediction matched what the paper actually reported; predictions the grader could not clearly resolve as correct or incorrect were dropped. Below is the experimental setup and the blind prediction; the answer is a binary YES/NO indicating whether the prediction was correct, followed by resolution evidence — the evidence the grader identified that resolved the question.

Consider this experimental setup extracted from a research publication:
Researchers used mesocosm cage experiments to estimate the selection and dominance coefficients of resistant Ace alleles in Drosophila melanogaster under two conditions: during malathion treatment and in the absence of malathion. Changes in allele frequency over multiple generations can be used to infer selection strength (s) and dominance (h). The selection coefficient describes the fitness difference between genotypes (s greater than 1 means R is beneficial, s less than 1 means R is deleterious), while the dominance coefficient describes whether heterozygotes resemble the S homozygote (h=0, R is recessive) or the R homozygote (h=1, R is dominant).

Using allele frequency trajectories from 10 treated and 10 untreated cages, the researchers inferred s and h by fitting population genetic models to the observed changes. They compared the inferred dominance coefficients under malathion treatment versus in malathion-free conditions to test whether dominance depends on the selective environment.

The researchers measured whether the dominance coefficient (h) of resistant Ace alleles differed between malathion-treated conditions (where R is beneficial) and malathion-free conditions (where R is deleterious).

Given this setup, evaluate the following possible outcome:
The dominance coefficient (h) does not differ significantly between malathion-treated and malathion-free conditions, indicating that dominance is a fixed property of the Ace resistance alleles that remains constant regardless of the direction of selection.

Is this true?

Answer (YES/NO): NO